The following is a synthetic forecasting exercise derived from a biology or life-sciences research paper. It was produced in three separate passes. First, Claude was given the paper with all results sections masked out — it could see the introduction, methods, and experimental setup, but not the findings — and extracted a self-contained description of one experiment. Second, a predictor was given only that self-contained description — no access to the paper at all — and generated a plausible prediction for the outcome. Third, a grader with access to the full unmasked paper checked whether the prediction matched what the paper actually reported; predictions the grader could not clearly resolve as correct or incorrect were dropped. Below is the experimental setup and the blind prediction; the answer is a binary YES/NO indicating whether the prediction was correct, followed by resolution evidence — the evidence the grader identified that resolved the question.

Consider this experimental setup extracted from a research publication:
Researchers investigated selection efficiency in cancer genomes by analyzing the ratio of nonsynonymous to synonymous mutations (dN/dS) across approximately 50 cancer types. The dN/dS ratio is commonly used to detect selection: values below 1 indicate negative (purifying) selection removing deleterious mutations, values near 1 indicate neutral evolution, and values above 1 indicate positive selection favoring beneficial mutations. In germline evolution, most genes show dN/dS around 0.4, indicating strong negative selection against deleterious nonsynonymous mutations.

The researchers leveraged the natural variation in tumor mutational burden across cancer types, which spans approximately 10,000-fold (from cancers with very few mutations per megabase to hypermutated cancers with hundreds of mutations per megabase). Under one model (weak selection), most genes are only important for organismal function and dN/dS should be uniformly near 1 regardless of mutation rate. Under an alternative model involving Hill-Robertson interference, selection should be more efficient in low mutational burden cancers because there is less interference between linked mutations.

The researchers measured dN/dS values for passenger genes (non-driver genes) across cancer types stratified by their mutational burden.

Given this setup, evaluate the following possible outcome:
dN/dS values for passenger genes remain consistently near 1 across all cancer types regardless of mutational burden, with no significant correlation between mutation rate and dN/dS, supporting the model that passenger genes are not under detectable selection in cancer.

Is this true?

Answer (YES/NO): NO